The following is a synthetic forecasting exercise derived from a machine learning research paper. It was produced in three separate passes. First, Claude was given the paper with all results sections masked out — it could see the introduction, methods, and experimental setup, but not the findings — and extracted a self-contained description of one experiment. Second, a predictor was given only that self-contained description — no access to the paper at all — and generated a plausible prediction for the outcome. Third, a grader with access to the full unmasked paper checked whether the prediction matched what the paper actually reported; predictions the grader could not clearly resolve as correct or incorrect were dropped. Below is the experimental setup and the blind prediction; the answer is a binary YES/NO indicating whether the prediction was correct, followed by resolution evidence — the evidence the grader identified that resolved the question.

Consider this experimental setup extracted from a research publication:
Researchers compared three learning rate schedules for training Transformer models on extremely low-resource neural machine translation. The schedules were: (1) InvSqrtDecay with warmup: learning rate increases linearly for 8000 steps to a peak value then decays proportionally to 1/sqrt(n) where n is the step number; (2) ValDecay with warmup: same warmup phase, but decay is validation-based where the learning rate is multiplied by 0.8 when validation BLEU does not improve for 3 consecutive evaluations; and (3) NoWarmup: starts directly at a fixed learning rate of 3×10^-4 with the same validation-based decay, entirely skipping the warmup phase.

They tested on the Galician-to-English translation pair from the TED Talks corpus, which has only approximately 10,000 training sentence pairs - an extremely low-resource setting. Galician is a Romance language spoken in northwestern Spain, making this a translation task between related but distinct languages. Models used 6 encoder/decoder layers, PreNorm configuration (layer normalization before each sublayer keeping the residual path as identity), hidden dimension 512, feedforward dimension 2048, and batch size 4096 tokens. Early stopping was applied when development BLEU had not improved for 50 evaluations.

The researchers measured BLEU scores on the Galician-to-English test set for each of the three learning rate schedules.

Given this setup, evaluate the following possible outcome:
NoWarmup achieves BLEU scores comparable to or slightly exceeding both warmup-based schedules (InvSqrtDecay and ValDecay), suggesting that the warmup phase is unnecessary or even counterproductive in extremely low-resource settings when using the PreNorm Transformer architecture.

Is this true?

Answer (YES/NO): NO